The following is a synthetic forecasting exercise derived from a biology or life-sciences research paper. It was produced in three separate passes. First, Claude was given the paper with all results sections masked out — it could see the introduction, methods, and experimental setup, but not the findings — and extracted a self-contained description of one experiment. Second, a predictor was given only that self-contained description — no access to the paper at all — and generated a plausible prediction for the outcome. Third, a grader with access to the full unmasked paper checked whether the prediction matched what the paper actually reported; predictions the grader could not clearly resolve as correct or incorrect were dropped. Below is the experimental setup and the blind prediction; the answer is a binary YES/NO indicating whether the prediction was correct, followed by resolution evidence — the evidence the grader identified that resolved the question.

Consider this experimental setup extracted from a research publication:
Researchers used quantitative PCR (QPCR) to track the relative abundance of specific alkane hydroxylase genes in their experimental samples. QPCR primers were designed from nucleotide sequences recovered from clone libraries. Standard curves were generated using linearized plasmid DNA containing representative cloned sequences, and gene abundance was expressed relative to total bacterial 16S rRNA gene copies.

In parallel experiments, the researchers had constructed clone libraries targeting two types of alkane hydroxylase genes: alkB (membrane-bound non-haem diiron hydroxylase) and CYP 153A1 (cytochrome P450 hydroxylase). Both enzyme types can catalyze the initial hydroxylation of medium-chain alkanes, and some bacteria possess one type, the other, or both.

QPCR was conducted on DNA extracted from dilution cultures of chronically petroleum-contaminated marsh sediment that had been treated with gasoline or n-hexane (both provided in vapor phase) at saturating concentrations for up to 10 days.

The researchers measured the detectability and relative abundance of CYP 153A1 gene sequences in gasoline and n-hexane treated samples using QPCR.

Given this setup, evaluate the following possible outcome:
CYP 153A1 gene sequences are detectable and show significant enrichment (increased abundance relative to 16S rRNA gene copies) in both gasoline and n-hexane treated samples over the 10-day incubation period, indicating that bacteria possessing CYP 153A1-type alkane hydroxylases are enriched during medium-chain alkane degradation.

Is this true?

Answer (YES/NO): NO